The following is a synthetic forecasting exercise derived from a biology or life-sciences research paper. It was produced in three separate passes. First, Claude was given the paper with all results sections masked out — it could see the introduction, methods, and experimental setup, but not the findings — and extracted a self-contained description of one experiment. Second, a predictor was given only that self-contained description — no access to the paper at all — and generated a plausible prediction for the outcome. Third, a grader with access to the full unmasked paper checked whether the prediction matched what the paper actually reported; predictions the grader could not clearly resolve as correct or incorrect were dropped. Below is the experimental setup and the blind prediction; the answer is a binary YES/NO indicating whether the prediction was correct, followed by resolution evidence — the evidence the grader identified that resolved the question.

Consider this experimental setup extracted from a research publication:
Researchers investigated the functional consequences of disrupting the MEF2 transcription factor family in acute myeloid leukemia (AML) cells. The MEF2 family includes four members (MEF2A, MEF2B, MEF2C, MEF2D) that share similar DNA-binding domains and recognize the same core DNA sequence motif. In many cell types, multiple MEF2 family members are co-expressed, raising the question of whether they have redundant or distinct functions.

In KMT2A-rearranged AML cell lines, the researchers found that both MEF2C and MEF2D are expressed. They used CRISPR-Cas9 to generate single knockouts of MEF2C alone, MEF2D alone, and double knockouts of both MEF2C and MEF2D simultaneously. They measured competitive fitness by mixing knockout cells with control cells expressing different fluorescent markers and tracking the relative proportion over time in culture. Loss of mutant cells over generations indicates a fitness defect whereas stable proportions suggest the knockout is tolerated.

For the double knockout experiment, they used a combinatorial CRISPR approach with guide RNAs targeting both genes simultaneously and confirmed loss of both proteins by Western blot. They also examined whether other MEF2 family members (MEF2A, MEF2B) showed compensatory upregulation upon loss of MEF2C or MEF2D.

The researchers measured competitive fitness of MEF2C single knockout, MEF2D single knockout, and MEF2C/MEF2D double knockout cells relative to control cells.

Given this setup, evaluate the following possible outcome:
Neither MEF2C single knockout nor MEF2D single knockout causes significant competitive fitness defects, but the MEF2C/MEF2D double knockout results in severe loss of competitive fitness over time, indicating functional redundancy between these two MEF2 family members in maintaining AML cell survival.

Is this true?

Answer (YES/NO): NO